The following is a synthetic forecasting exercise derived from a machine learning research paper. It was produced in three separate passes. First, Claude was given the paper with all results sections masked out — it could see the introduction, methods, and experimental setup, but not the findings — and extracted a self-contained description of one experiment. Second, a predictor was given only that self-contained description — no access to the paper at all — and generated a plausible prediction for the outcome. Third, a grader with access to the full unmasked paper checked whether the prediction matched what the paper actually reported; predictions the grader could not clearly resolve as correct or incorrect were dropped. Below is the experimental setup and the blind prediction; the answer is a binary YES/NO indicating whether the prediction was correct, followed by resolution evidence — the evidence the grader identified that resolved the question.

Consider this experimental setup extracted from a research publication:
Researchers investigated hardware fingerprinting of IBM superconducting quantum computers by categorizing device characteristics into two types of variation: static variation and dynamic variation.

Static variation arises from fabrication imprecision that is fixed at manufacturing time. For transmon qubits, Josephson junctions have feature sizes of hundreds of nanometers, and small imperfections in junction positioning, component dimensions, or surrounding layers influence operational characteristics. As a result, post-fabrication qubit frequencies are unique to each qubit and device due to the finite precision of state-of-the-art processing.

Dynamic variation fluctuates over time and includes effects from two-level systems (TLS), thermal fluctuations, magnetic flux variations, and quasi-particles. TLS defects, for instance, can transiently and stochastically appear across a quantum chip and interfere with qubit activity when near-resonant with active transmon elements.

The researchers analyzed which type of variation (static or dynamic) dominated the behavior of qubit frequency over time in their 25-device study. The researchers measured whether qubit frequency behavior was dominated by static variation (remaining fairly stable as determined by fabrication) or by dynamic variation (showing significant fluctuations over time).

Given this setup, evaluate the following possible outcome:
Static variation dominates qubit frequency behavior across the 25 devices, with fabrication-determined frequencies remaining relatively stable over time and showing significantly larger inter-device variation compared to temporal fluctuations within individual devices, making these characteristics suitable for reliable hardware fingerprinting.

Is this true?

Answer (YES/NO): YES